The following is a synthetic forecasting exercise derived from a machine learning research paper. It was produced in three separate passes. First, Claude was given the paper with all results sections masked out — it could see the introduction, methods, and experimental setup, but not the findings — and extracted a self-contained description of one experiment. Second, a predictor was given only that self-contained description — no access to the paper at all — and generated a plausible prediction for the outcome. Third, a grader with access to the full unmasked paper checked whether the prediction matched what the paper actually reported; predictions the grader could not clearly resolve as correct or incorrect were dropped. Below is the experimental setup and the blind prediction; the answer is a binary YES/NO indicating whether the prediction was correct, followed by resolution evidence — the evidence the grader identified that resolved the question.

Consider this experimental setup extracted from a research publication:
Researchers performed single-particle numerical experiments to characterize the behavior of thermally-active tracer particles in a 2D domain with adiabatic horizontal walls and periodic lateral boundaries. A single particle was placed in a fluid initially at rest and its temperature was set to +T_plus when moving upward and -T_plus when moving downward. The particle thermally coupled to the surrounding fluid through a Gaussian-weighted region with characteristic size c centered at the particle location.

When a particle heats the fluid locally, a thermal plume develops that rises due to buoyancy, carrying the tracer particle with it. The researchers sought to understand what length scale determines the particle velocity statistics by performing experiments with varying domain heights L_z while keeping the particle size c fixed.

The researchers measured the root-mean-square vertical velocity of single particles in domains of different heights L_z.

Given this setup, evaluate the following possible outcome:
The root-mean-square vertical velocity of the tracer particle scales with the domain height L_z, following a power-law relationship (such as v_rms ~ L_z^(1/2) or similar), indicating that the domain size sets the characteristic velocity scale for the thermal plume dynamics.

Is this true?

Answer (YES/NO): NO